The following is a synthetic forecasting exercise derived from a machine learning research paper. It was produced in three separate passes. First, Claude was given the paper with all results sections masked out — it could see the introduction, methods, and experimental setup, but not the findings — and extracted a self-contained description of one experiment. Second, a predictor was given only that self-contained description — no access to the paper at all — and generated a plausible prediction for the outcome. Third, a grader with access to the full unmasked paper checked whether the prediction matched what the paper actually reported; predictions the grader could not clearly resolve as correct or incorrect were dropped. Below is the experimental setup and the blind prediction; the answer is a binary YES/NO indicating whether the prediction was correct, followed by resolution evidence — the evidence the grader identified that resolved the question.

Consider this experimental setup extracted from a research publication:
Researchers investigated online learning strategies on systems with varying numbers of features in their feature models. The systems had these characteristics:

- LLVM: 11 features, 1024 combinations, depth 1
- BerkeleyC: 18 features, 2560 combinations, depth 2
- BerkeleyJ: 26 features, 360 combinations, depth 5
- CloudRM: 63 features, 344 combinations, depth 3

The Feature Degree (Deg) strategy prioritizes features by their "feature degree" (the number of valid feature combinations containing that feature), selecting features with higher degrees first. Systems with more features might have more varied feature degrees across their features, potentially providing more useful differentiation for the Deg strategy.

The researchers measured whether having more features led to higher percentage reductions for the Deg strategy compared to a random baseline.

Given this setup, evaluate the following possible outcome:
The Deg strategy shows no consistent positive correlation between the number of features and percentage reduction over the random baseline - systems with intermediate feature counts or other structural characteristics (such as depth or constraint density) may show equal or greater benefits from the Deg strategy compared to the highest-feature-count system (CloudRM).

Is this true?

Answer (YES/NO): YES